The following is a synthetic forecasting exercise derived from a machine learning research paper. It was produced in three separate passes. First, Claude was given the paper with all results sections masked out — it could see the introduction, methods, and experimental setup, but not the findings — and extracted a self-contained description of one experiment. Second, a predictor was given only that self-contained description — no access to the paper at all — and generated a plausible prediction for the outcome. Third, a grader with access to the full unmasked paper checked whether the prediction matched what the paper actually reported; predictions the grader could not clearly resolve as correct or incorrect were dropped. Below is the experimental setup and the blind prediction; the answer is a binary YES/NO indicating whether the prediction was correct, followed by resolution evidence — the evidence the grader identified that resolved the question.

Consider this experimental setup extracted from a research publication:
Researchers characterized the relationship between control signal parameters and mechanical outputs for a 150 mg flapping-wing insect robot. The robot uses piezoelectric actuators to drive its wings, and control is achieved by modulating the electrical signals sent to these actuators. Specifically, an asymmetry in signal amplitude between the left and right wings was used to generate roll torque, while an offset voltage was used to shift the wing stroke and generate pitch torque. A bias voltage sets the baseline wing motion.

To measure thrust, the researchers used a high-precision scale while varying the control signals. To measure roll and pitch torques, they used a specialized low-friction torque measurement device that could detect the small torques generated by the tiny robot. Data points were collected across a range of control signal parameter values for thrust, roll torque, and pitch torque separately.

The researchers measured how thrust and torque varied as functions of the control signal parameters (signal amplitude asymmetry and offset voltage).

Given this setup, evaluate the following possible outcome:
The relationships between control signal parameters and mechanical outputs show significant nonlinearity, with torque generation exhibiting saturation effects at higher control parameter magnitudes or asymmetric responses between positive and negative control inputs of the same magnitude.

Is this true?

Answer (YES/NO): NO